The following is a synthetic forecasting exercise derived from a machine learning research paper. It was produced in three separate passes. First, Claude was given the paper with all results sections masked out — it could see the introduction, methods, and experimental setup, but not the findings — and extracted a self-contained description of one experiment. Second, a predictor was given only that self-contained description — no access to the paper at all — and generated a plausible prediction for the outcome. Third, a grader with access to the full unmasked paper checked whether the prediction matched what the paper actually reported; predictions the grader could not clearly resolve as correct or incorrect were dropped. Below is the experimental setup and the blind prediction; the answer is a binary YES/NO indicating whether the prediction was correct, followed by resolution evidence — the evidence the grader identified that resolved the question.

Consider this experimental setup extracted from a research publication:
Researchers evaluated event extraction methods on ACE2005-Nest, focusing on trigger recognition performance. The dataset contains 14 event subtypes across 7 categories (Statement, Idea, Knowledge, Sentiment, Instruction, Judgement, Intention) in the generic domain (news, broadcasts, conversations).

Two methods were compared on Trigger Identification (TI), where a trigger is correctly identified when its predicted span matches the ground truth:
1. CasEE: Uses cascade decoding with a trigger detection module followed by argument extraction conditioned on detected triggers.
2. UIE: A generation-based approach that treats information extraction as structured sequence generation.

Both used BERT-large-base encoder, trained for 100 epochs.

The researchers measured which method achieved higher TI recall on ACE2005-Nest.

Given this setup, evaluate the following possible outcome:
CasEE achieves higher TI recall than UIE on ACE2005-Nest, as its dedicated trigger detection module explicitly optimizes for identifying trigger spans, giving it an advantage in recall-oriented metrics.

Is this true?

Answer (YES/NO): YES